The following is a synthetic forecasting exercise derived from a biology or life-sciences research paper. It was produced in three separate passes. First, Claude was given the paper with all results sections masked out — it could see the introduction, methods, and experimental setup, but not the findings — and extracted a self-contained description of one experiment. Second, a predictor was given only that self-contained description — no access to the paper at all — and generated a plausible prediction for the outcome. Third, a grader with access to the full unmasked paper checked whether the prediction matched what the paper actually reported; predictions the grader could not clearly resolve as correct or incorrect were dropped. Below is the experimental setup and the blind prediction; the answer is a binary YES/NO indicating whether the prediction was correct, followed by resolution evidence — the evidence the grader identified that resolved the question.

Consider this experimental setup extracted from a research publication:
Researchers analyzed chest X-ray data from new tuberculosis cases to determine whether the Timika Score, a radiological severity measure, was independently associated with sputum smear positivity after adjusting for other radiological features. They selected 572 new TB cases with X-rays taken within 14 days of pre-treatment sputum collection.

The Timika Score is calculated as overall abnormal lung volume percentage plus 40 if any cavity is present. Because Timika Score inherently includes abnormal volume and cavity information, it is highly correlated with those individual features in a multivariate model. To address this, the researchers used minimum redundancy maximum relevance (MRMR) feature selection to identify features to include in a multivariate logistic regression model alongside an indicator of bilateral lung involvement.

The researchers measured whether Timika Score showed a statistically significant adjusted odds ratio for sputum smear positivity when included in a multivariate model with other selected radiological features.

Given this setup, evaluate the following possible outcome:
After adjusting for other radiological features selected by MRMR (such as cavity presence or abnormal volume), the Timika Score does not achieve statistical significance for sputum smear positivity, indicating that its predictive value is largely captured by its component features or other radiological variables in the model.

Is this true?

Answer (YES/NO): NO